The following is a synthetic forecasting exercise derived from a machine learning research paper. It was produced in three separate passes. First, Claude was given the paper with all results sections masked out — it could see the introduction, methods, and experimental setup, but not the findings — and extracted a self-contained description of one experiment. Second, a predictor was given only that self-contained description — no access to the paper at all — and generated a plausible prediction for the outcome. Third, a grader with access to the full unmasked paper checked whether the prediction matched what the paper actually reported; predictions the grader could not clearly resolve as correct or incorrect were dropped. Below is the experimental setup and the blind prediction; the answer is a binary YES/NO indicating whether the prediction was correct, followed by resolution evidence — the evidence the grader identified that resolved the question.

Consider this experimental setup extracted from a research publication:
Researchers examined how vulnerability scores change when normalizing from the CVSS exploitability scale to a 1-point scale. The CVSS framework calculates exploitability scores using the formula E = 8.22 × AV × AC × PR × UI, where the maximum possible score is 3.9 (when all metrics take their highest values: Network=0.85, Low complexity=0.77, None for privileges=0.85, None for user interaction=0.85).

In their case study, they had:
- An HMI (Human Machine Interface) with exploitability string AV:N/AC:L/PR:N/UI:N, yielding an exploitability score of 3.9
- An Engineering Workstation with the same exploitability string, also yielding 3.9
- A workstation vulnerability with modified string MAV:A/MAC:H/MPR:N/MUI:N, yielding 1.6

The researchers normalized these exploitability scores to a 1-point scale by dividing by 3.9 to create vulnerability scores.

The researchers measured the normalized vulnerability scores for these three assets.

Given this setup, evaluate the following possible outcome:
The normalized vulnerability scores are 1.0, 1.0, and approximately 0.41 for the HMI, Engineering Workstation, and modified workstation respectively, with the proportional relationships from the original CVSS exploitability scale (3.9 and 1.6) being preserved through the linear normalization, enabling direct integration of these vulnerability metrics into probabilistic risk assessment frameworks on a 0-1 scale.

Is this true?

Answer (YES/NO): YES